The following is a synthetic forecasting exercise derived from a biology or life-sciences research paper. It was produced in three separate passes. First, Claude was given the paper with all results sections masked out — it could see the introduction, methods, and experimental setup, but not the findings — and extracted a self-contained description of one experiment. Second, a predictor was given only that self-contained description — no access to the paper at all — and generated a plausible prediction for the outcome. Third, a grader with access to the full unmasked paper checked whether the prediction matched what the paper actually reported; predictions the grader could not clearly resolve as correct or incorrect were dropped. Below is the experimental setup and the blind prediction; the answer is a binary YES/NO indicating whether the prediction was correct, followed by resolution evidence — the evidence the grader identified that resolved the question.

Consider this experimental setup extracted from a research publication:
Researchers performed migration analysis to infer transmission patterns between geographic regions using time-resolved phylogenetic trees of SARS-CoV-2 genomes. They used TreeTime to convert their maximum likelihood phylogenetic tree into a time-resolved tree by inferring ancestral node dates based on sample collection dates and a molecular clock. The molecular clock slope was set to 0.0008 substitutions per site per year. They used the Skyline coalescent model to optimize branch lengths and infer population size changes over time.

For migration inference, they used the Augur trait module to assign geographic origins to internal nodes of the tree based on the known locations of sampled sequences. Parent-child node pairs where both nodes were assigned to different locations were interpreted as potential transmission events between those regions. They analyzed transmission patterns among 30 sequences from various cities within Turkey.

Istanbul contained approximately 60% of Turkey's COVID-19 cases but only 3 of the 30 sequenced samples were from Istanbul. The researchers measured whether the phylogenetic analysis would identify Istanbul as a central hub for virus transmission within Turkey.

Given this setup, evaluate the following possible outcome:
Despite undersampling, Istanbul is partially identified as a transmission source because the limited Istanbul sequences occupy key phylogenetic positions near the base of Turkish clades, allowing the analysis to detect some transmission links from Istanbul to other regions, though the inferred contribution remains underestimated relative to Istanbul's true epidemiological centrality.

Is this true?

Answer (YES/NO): NO